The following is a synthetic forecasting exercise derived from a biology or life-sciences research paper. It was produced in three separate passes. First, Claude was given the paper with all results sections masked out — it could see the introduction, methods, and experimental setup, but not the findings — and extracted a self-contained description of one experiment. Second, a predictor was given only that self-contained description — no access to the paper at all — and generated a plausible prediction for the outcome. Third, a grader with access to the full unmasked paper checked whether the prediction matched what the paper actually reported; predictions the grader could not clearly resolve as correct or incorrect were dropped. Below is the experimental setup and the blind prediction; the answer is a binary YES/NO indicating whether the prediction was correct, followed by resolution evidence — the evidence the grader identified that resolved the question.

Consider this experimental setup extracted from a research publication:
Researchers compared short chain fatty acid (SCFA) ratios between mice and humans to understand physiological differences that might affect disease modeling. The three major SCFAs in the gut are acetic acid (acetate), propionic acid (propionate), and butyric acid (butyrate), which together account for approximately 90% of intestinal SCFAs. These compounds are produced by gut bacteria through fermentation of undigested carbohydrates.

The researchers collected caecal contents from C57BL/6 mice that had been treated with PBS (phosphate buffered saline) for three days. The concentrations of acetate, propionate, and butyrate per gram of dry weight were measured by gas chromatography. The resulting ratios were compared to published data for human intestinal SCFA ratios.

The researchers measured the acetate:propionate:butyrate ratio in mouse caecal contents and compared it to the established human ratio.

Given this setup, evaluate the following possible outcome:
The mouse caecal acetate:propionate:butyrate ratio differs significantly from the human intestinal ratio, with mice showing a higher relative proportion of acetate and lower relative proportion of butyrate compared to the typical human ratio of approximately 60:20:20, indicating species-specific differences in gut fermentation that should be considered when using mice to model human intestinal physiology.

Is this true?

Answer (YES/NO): NO